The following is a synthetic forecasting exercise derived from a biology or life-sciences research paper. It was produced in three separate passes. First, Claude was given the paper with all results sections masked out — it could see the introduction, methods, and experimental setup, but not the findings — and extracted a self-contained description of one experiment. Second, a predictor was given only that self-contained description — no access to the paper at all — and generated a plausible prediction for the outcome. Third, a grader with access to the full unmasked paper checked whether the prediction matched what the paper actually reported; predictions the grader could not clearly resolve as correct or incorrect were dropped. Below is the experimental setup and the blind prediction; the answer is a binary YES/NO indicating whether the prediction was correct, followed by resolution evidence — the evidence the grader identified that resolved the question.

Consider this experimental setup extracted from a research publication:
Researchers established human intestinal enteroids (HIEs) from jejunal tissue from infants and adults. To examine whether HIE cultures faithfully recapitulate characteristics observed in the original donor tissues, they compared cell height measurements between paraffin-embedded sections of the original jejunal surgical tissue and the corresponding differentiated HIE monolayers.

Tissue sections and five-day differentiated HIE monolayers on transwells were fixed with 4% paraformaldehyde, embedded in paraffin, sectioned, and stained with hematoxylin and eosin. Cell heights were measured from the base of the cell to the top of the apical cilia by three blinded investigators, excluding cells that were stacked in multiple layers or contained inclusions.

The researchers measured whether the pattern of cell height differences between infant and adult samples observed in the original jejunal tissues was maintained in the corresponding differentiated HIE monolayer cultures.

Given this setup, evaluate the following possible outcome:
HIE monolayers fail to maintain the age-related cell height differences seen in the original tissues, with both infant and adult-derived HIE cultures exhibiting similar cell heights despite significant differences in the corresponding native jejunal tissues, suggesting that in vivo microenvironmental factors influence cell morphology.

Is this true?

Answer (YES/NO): NO